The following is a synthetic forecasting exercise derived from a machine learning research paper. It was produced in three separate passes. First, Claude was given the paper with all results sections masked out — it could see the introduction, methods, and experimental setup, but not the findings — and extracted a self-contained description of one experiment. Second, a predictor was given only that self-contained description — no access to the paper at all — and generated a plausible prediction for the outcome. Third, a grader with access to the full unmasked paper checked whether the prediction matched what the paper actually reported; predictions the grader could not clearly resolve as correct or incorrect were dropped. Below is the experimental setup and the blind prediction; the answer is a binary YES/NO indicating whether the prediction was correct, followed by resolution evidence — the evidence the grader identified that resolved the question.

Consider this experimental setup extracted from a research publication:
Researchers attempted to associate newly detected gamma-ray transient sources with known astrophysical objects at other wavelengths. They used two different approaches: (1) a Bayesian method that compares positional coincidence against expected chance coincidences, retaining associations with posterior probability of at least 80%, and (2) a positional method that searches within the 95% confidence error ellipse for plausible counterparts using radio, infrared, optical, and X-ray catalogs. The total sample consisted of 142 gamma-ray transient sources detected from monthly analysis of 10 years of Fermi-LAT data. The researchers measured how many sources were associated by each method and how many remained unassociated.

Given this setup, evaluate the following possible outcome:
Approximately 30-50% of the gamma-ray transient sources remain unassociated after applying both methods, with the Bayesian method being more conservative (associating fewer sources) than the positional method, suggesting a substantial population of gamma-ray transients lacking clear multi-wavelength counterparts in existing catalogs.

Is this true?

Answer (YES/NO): NO